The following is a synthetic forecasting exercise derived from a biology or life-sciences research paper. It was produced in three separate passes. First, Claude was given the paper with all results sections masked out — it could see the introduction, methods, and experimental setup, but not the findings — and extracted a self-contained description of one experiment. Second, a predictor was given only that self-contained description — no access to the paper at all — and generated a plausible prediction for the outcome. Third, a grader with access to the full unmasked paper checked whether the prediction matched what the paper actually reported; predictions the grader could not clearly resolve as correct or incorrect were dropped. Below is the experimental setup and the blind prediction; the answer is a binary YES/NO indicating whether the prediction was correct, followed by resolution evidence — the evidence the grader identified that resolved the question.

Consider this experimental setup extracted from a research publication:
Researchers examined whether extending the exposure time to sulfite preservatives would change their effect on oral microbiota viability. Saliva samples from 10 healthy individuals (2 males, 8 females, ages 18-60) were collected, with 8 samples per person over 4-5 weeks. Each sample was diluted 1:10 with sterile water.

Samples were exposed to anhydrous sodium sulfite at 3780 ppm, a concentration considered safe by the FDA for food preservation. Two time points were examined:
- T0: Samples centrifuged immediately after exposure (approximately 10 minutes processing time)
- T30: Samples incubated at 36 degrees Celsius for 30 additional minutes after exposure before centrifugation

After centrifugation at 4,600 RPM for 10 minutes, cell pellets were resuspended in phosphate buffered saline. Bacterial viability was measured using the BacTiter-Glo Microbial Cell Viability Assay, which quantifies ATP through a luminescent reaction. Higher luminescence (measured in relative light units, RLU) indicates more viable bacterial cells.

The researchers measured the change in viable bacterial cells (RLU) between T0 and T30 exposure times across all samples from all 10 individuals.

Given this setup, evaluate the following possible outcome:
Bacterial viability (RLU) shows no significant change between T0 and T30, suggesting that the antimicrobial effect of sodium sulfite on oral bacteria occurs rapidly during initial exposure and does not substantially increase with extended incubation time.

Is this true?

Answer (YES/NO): YES